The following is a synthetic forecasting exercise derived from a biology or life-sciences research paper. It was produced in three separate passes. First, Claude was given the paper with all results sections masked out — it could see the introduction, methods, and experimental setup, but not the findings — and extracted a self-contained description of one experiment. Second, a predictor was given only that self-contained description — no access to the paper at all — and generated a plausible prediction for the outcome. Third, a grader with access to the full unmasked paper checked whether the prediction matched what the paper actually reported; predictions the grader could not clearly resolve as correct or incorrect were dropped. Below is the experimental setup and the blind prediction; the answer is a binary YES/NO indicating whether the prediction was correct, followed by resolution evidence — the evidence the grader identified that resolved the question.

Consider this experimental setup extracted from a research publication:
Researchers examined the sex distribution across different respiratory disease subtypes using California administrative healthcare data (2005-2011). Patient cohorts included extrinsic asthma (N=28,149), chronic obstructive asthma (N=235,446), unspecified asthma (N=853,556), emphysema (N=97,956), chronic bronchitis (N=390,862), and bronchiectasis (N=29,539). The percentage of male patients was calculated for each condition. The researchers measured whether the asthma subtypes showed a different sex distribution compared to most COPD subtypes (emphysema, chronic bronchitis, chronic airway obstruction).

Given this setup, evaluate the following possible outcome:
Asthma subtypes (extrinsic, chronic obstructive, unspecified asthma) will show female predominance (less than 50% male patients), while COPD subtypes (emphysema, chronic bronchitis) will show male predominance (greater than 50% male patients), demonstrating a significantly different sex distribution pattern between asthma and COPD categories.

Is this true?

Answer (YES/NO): NO